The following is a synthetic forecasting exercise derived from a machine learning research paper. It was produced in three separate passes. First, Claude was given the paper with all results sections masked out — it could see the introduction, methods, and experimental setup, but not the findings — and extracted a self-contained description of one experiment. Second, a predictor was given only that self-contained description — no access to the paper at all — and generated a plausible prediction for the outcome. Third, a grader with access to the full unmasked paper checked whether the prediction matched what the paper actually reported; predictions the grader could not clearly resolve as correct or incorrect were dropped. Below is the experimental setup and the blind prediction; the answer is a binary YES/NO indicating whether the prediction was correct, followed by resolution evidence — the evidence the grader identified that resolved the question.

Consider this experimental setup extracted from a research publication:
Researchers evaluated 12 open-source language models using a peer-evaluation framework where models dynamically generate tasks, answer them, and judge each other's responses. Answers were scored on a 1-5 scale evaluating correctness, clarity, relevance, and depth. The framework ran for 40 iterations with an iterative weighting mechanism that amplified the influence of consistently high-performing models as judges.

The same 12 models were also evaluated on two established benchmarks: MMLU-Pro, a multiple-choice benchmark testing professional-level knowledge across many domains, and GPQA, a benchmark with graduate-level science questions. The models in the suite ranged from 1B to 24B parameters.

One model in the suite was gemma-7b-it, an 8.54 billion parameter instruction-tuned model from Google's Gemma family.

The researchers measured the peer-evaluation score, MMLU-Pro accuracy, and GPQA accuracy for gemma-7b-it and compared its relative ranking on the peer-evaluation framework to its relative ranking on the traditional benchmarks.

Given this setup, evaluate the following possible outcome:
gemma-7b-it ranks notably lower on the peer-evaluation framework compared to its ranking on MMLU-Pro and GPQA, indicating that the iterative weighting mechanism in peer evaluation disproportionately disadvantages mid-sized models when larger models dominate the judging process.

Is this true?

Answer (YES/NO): NO